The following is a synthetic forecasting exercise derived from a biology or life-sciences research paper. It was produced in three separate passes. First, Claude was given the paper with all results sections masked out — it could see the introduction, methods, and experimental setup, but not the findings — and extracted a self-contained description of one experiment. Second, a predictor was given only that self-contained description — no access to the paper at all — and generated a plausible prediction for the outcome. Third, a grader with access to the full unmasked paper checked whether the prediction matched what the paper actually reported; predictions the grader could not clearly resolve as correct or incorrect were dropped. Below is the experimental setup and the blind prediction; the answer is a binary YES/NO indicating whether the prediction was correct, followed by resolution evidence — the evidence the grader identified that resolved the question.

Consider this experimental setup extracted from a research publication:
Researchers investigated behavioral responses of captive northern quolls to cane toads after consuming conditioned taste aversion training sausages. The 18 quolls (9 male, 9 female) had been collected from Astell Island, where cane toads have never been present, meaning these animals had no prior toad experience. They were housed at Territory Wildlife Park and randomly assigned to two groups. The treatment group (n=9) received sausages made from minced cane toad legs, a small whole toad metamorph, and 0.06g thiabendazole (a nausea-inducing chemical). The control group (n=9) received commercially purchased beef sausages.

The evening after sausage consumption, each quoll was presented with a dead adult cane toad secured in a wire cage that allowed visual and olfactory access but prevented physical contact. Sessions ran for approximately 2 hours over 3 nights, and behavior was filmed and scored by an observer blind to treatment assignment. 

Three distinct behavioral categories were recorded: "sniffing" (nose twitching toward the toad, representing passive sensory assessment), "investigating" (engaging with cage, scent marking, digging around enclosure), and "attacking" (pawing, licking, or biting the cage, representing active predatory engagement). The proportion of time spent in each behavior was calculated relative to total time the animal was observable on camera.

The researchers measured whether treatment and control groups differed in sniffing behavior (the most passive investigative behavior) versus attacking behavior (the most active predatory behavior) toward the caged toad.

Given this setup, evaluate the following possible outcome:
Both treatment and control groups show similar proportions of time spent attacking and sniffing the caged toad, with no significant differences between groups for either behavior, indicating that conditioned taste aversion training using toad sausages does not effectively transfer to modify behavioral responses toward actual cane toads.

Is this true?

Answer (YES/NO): NO